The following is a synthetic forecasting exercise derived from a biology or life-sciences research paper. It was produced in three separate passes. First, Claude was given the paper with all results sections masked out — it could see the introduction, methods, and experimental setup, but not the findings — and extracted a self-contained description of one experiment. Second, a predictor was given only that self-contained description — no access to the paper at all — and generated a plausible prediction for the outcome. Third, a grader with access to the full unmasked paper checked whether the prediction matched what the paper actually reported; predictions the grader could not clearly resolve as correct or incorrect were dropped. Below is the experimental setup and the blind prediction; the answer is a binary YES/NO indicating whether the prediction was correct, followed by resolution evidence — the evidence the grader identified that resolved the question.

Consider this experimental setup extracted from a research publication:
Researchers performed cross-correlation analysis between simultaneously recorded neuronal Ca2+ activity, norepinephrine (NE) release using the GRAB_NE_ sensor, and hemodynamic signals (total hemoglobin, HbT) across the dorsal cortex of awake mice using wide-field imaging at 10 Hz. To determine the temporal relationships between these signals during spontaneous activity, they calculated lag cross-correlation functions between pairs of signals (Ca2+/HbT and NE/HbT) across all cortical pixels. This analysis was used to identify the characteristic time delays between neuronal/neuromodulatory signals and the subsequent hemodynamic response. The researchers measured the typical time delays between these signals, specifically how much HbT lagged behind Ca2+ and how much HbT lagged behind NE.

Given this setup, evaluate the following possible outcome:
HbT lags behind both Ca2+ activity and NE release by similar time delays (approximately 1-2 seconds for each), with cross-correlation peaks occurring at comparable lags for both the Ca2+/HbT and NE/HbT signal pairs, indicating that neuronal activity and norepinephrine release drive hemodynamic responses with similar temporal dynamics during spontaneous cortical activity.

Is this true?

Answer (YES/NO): NO